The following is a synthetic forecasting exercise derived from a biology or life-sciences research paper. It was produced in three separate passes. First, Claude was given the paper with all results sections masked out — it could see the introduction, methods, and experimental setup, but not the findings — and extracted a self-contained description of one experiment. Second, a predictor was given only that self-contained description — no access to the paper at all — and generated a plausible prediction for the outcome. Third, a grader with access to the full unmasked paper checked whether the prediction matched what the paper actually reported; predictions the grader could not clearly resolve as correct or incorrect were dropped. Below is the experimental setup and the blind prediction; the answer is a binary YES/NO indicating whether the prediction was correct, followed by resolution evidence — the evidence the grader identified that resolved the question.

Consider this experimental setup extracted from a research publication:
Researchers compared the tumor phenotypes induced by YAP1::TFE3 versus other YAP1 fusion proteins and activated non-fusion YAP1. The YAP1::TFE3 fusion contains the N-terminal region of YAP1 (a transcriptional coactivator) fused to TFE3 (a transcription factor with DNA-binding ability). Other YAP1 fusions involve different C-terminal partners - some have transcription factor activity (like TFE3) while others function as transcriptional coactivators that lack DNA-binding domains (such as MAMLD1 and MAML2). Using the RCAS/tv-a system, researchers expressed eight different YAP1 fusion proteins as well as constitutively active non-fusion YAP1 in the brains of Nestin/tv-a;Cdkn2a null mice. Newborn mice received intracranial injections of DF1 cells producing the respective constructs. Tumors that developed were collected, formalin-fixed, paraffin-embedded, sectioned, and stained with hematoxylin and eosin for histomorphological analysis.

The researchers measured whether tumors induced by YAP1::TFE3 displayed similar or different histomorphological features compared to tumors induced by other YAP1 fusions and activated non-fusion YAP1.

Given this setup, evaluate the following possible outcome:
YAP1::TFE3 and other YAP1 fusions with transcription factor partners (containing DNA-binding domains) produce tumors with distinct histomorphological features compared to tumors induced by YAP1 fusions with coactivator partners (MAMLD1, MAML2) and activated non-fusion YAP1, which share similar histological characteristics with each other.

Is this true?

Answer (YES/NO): NO